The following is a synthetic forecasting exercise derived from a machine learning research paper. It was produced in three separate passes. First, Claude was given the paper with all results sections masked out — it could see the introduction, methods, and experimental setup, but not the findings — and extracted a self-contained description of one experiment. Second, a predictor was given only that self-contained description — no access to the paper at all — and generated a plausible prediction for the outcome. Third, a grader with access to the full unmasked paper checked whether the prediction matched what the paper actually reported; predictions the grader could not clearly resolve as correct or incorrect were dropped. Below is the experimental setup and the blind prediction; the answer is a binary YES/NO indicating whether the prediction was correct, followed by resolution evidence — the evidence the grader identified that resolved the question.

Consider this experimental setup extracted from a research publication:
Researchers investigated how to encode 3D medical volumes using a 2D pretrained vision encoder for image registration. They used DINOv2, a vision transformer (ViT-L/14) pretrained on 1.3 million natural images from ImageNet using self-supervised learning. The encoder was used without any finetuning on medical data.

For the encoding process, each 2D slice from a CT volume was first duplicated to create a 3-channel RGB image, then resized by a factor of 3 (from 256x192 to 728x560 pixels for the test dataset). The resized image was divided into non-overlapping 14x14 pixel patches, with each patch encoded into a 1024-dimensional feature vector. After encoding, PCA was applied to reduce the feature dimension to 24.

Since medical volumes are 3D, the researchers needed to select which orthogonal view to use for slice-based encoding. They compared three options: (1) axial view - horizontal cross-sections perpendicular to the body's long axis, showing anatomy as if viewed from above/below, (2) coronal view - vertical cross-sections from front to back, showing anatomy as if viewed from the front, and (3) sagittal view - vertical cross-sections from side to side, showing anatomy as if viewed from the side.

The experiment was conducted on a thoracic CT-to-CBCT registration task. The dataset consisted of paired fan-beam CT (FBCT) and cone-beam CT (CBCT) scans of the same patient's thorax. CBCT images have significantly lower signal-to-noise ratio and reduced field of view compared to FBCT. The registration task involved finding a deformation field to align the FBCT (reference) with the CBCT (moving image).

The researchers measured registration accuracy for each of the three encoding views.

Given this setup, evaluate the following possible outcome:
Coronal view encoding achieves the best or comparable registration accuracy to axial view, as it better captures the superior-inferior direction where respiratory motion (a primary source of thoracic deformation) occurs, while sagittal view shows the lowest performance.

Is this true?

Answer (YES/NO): YES